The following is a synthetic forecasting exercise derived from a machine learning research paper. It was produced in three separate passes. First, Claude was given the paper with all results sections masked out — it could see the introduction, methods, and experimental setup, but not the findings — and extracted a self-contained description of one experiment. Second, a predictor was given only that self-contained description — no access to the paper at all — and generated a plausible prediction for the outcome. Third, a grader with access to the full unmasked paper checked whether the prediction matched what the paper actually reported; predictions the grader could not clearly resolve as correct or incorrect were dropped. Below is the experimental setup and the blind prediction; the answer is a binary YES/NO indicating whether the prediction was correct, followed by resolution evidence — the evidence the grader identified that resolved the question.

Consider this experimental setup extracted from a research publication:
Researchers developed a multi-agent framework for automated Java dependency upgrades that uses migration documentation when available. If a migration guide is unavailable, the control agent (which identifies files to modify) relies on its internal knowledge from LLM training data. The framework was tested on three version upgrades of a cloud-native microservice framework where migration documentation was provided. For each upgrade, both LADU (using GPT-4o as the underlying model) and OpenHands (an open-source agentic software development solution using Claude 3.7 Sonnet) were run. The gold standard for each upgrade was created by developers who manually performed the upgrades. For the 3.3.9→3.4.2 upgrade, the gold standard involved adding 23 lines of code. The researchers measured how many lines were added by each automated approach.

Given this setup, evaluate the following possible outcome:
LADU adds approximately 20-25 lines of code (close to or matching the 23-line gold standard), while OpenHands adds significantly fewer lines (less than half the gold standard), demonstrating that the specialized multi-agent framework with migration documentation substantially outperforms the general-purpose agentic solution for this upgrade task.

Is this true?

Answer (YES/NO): NO